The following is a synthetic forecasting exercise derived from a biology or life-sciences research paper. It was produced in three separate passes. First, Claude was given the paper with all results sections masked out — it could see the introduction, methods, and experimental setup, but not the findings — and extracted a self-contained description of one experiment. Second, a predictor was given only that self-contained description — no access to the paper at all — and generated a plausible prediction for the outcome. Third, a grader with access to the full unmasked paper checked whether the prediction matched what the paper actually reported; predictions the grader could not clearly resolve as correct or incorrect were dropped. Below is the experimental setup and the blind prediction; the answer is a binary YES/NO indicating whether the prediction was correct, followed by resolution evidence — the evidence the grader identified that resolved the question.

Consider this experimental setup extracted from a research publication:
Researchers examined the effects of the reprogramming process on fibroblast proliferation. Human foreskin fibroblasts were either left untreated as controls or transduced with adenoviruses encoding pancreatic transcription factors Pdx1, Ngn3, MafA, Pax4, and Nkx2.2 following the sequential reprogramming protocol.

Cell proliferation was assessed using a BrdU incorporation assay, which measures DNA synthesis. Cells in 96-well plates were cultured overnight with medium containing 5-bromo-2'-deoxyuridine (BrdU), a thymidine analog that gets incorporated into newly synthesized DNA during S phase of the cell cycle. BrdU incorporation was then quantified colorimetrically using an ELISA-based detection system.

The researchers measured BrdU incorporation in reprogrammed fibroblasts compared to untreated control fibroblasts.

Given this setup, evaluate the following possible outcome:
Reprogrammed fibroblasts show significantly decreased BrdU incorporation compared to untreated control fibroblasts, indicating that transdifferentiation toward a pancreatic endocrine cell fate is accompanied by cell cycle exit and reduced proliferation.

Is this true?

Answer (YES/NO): YES